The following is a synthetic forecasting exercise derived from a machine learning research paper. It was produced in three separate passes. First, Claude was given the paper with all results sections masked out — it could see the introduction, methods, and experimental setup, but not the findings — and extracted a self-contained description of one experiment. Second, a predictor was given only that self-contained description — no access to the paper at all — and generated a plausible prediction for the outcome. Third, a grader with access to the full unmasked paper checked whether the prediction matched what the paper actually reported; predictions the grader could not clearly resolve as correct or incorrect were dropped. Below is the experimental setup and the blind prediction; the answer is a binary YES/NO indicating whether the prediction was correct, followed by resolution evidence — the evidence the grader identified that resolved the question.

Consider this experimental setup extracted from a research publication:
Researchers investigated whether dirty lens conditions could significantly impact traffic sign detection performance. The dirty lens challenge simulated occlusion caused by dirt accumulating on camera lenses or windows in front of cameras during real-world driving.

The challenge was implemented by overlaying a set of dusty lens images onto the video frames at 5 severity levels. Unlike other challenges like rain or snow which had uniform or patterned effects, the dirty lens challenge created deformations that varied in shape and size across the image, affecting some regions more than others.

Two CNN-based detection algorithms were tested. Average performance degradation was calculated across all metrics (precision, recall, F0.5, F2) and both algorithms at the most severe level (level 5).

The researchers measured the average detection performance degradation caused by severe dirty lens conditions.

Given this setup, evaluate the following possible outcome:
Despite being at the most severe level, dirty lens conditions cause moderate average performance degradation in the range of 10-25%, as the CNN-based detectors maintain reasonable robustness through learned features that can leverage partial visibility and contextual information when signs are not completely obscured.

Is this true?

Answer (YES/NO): NO